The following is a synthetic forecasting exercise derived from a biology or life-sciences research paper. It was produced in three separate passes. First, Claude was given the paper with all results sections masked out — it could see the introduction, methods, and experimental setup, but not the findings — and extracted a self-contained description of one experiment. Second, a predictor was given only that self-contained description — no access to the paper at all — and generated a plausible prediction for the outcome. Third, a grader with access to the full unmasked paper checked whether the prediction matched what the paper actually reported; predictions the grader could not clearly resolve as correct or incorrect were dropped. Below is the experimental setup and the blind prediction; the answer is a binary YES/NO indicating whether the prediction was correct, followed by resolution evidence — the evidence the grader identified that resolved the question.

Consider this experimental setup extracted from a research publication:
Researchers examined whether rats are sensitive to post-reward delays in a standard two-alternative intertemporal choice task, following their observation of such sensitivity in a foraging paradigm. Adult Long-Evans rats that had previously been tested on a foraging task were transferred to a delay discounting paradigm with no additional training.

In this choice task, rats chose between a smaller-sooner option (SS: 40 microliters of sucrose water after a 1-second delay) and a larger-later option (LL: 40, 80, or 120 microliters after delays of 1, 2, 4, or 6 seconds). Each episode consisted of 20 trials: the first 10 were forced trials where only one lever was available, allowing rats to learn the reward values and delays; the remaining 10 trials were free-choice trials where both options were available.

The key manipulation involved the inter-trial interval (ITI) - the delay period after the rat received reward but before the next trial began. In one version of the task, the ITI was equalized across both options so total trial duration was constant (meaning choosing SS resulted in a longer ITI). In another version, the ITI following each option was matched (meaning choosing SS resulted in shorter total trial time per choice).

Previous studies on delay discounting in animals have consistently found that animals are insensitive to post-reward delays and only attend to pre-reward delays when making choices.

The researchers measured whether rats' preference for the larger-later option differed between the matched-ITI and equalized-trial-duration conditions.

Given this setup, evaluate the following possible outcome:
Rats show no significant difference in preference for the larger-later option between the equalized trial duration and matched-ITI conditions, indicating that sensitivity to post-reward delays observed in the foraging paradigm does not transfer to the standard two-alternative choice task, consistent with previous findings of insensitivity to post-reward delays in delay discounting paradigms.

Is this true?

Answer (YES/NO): NO